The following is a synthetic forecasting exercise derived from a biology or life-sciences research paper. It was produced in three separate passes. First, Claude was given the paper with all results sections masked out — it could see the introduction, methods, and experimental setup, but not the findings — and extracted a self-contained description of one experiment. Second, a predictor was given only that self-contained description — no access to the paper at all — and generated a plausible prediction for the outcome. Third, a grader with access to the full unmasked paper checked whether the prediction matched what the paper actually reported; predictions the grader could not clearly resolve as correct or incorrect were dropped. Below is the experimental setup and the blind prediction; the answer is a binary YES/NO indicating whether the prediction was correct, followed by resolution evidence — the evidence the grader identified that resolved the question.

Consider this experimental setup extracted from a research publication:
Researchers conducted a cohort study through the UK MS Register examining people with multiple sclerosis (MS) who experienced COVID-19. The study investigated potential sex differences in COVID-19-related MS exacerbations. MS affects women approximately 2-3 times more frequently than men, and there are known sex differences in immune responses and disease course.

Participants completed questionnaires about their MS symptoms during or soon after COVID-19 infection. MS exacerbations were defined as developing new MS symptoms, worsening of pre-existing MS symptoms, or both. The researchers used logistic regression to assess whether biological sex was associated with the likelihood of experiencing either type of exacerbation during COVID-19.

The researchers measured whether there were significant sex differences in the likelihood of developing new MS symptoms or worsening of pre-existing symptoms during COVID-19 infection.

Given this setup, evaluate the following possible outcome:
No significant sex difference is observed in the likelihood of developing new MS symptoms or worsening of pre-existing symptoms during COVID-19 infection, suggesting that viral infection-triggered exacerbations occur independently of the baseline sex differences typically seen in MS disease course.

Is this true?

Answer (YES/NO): YES